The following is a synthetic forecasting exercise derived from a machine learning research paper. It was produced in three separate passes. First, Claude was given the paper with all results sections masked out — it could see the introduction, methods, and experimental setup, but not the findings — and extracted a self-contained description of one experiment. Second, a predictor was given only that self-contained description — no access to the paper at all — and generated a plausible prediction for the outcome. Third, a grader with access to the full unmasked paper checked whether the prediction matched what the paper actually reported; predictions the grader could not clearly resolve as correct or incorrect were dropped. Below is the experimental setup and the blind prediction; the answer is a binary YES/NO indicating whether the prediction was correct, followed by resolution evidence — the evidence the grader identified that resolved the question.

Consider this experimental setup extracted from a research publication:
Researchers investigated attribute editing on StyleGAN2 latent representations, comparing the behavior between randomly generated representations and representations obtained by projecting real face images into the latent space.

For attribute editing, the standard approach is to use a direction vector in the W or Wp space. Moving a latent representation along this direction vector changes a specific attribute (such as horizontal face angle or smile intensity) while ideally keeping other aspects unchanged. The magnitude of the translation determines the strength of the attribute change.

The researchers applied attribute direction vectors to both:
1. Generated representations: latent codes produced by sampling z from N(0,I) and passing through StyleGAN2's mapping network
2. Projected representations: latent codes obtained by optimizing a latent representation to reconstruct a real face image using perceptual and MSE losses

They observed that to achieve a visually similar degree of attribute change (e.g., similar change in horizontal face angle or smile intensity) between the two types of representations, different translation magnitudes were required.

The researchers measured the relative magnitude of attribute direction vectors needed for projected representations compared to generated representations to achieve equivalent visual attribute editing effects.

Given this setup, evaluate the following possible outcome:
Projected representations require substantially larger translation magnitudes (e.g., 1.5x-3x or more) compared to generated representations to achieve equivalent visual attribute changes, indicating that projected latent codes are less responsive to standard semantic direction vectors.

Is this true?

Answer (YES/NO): YES